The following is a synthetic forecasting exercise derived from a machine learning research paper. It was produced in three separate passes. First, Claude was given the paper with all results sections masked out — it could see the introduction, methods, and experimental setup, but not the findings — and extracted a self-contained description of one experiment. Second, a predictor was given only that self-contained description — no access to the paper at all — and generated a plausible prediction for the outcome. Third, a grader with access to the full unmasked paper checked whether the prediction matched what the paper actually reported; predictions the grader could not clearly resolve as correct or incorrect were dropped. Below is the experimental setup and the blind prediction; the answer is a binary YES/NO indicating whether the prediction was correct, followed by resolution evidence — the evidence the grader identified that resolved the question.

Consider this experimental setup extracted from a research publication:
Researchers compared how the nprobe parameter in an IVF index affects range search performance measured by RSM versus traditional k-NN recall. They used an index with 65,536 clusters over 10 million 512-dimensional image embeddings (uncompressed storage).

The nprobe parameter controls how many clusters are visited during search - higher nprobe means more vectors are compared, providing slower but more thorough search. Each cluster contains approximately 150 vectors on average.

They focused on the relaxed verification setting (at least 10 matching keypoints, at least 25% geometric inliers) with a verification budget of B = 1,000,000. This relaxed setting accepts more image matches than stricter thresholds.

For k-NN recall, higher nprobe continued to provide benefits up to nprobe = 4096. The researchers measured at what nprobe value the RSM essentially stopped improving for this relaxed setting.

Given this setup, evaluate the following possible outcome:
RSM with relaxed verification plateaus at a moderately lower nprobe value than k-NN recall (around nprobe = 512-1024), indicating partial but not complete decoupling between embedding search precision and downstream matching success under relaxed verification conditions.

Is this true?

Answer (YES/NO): NO